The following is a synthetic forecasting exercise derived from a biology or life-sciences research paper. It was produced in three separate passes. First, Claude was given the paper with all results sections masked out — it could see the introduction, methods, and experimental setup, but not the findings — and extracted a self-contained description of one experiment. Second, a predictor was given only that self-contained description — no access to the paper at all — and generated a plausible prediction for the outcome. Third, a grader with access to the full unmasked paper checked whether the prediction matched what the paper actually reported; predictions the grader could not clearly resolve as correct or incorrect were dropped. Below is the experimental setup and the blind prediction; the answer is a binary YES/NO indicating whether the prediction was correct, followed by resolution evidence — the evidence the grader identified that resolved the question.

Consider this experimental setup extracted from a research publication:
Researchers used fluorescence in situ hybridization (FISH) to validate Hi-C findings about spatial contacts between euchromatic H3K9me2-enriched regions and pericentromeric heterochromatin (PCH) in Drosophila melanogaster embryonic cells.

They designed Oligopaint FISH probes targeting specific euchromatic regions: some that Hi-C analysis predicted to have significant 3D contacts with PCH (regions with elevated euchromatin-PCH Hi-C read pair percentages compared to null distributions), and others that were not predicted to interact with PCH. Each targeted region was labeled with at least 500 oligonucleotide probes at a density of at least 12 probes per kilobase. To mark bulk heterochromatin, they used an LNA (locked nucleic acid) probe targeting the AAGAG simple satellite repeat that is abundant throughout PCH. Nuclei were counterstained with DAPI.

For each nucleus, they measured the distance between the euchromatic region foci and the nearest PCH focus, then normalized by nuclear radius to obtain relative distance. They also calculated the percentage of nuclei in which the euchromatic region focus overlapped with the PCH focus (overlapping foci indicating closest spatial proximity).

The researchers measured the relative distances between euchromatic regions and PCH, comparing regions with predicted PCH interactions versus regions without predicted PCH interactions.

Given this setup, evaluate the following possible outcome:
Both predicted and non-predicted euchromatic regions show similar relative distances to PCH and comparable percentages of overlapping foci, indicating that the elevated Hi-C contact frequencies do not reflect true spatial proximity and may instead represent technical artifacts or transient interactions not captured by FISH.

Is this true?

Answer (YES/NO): NO